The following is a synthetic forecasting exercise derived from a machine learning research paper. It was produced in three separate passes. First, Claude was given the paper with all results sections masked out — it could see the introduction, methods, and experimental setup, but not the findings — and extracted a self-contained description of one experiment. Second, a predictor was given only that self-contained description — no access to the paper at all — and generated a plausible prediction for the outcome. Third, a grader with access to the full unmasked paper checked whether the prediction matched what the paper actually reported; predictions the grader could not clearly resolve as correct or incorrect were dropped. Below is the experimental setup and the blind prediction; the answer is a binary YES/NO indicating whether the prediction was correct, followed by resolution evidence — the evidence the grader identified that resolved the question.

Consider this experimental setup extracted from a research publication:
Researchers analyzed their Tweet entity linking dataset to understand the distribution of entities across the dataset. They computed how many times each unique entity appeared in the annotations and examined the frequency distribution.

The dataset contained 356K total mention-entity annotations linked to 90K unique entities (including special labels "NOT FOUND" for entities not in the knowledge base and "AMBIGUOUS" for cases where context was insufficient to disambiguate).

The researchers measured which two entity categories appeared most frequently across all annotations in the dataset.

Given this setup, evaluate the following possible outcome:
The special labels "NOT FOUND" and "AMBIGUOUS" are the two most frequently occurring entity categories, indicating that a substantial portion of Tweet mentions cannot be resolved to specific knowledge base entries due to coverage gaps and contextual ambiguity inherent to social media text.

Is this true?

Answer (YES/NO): YES